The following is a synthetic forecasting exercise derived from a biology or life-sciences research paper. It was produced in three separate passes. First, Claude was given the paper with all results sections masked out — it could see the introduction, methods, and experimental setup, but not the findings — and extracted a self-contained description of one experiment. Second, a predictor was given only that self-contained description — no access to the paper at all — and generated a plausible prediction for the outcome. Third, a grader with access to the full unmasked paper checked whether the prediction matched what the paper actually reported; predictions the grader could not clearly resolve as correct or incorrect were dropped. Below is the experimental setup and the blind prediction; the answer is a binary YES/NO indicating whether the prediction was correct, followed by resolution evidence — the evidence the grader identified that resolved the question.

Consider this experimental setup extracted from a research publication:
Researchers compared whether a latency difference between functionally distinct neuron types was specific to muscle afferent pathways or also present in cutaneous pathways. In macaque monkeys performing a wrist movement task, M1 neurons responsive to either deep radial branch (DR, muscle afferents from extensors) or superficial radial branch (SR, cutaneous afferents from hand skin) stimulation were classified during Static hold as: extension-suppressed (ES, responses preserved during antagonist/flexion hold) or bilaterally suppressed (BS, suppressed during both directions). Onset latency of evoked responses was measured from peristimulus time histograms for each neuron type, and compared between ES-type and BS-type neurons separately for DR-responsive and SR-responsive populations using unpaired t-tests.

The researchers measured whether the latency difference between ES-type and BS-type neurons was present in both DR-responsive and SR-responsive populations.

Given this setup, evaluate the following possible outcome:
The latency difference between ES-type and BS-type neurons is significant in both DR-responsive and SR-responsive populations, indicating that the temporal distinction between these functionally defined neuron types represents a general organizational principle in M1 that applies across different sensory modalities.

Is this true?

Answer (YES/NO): NO